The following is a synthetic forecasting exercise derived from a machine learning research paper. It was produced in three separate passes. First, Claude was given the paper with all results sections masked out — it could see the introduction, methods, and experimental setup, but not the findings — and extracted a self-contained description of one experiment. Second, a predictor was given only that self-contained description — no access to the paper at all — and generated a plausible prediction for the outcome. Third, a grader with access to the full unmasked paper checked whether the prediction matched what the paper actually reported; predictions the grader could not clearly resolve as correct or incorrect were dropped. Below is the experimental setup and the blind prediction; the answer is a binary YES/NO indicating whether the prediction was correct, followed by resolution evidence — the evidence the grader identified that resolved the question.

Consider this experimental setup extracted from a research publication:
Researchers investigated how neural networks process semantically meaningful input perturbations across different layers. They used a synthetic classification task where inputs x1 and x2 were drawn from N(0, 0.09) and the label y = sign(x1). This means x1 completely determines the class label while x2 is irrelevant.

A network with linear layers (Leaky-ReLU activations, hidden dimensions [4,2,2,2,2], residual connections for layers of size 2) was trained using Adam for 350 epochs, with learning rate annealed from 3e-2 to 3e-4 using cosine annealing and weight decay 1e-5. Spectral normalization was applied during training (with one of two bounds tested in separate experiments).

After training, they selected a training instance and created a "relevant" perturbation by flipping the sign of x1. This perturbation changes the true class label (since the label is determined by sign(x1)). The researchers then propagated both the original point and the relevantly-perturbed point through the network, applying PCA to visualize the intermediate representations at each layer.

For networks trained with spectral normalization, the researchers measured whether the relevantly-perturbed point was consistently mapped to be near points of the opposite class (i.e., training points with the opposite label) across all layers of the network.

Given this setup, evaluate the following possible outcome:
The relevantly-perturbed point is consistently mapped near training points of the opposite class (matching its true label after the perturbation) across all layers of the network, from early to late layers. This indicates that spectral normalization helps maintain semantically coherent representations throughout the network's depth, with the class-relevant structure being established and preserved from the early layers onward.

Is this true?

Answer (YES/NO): YES